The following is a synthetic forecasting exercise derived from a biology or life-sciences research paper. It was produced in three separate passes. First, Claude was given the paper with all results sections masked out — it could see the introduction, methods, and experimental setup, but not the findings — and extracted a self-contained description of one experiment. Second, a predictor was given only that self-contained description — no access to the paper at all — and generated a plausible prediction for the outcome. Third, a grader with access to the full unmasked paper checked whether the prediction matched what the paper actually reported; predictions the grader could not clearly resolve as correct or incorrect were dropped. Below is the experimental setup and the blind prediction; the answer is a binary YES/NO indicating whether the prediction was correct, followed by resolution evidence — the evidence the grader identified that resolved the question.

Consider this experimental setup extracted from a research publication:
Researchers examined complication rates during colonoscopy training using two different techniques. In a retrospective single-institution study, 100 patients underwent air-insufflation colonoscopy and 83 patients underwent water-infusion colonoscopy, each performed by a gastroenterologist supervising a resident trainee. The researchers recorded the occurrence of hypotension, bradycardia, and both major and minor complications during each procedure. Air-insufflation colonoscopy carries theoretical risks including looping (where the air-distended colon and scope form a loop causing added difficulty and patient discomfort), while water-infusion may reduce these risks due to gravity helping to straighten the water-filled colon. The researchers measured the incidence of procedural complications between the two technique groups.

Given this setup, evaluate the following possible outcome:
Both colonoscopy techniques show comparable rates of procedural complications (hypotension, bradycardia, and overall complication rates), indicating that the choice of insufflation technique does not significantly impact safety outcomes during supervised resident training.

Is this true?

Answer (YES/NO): YES